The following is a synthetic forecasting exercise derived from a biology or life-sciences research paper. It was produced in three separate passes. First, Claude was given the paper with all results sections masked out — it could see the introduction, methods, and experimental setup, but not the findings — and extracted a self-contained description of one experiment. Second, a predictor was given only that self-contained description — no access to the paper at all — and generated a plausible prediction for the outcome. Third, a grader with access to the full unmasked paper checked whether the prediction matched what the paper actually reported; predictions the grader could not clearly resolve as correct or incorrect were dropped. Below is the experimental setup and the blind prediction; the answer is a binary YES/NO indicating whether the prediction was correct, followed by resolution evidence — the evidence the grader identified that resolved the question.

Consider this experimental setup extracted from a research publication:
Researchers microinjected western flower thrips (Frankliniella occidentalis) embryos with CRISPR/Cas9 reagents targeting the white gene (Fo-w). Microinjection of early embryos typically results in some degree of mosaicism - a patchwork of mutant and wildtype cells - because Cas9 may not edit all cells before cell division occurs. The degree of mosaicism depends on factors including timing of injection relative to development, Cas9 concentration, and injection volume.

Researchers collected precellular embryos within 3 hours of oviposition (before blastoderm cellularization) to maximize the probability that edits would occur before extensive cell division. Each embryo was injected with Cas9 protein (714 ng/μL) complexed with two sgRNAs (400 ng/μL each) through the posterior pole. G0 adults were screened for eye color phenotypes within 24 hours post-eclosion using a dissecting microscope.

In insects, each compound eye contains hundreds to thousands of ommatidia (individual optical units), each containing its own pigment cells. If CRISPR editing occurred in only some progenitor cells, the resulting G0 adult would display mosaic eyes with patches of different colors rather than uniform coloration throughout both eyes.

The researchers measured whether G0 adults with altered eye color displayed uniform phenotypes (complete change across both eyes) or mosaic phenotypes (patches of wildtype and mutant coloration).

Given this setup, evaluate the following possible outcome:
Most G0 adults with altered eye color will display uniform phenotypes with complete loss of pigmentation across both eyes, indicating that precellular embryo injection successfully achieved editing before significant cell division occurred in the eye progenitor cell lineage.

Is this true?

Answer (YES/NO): NO